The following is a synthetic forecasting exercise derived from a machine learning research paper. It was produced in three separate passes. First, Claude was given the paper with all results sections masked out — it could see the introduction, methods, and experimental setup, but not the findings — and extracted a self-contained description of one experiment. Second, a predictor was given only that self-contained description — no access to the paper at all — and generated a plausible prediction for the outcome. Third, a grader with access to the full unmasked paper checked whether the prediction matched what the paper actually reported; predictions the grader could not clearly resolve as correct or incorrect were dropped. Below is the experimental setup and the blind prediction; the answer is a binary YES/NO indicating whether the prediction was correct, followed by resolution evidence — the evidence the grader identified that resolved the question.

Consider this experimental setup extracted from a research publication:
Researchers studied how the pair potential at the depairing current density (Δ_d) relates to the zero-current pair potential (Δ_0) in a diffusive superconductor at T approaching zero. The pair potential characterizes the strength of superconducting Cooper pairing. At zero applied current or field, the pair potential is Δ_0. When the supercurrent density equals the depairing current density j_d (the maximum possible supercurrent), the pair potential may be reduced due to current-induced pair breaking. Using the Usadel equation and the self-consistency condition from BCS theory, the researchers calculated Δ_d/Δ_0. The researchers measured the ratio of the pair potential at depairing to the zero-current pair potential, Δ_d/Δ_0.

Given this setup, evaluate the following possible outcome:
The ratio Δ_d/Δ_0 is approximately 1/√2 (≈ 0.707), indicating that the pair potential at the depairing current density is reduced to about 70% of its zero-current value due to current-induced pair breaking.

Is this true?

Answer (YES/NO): NO